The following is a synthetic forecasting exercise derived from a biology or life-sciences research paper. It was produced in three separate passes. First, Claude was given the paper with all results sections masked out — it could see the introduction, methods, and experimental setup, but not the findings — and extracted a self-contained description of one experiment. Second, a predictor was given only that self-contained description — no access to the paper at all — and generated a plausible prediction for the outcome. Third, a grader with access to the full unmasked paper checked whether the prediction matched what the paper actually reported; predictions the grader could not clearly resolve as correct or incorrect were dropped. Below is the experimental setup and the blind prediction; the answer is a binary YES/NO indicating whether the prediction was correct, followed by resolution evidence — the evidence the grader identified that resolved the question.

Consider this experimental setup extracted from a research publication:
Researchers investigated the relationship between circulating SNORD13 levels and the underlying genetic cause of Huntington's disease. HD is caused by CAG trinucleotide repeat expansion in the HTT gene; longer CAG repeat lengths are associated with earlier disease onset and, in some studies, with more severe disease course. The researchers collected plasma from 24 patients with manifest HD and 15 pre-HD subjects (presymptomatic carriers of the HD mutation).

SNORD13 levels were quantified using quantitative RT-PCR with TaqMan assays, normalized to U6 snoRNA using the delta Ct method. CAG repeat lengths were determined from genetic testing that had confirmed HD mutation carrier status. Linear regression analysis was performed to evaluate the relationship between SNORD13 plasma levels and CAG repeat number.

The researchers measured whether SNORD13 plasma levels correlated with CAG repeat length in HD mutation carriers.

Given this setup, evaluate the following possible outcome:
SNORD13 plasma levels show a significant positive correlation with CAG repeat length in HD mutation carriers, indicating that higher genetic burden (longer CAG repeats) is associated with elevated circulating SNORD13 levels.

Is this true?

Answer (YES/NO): NO